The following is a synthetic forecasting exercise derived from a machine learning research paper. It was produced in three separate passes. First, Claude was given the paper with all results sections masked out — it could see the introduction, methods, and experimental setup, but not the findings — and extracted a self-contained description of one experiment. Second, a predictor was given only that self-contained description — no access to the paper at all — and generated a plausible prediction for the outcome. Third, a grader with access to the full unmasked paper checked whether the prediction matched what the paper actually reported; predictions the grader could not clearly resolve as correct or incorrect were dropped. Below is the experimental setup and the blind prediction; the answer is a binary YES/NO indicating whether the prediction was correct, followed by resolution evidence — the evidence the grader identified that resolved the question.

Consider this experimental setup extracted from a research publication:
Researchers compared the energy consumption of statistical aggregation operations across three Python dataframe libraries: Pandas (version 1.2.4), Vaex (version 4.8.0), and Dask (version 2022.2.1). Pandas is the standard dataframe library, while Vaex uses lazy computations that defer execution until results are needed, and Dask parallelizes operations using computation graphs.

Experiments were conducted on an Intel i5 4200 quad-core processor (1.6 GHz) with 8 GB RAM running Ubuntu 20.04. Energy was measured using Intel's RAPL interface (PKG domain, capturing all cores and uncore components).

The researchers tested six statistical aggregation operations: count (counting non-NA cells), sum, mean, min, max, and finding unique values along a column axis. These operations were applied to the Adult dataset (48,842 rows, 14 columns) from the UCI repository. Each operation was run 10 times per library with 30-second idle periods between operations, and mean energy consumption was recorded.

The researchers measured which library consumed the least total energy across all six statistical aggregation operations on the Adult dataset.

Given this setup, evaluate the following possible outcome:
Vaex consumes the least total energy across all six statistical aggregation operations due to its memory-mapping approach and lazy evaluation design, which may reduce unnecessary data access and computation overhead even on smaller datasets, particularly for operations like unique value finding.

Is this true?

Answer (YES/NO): NO